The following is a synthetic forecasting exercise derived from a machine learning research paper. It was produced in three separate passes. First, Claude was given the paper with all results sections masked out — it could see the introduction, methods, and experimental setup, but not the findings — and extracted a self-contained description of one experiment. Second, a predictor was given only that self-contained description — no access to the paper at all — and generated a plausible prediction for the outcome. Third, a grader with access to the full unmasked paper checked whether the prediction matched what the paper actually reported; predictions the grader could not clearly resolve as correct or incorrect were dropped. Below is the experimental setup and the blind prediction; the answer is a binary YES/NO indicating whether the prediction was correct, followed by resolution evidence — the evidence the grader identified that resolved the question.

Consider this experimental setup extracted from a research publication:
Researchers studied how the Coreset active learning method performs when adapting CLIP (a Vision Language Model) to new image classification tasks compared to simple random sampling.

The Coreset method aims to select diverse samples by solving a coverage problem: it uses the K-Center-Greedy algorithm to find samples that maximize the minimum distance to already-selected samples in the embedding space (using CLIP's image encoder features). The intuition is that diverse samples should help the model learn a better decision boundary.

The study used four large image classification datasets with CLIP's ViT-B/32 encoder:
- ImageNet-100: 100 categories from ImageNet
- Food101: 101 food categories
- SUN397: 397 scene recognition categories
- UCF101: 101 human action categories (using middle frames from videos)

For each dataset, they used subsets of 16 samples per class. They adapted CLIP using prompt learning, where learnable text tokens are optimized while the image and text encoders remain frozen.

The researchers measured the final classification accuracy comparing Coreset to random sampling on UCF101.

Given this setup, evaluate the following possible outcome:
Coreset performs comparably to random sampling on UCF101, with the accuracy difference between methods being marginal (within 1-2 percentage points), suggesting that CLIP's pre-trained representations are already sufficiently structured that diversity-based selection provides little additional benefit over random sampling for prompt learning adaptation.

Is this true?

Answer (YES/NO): NO